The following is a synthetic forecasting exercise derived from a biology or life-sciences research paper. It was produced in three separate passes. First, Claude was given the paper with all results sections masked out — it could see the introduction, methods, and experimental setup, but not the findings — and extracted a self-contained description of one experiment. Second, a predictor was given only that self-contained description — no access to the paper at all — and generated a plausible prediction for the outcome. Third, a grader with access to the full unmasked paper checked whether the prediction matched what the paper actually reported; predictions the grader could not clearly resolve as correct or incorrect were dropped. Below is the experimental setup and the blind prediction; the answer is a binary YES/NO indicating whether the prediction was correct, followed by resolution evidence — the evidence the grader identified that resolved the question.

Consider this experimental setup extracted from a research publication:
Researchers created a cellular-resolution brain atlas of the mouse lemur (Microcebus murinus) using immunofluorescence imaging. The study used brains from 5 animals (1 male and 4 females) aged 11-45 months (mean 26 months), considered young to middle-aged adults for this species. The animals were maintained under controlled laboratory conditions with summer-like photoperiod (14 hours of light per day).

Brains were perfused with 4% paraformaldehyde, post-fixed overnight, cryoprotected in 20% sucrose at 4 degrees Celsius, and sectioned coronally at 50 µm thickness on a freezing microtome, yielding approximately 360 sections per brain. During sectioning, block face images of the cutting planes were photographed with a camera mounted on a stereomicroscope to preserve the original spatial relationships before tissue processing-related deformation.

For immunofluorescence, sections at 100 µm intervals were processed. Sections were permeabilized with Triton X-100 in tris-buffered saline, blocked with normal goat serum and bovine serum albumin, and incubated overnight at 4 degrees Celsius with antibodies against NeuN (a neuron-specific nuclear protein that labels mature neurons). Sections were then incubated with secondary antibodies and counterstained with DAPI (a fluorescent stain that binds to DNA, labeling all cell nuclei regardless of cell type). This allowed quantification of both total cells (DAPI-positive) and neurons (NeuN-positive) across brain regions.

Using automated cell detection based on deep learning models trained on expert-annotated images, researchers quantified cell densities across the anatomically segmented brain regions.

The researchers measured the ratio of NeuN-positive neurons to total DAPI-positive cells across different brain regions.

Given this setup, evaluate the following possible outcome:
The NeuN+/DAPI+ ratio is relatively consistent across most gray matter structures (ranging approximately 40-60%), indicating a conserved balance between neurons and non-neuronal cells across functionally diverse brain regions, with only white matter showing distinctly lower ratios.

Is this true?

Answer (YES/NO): NO